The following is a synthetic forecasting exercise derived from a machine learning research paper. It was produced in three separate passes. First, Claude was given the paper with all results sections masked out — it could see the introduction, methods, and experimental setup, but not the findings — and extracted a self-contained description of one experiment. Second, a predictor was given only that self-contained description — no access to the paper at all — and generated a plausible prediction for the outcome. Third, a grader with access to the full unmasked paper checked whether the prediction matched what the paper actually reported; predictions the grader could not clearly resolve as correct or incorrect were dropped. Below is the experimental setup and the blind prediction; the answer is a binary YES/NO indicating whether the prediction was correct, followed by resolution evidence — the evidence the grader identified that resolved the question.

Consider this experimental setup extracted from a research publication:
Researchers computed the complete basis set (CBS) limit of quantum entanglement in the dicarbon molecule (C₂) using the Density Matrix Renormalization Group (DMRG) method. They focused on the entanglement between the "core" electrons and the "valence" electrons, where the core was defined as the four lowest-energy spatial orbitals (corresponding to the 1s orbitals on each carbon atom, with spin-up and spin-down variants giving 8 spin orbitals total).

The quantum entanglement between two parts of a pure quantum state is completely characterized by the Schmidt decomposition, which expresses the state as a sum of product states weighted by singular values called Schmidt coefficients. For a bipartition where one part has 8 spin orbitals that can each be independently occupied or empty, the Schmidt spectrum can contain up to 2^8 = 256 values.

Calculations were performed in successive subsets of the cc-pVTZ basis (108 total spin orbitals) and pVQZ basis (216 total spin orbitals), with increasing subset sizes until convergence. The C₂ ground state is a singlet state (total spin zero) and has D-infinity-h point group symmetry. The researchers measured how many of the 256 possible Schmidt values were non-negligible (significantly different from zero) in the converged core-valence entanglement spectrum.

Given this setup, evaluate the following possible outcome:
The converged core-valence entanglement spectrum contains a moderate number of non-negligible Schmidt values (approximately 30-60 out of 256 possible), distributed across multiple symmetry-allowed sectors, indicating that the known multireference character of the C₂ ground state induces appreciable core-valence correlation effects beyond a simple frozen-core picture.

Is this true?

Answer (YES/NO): NO